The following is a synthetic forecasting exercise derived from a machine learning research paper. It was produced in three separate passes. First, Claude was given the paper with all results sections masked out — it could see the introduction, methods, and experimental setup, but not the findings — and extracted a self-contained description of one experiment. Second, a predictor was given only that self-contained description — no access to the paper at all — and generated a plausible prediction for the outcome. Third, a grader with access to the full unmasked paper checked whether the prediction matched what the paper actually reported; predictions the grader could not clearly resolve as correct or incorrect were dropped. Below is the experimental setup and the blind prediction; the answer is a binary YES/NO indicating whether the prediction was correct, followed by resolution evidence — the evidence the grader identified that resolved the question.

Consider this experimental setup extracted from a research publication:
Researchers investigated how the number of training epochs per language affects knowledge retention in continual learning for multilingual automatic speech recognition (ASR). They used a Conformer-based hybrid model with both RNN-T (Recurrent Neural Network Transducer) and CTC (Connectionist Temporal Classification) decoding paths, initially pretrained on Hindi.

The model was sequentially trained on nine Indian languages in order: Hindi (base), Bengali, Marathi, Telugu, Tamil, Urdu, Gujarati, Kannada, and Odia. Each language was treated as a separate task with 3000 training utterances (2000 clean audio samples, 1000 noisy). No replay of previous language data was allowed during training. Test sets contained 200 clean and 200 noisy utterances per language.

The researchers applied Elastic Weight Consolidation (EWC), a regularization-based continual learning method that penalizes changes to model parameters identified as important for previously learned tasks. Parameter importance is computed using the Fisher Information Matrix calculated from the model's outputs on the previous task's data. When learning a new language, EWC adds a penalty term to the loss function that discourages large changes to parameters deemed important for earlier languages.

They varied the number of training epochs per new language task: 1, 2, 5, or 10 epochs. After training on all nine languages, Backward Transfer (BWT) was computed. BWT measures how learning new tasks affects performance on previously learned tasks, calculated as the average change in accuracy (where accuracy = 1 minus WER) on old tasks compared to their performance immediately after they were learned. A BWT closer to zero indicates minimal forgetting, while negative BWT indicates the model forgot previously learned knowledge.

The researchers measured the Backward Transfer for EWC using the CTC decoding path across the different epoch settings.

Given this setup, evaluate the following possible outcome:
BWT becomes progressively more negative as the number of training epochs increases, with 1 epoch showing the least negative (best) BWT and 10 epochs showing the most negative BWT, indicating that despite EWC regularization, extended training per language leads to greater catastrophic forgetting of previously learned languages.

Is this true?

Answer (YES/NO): YES